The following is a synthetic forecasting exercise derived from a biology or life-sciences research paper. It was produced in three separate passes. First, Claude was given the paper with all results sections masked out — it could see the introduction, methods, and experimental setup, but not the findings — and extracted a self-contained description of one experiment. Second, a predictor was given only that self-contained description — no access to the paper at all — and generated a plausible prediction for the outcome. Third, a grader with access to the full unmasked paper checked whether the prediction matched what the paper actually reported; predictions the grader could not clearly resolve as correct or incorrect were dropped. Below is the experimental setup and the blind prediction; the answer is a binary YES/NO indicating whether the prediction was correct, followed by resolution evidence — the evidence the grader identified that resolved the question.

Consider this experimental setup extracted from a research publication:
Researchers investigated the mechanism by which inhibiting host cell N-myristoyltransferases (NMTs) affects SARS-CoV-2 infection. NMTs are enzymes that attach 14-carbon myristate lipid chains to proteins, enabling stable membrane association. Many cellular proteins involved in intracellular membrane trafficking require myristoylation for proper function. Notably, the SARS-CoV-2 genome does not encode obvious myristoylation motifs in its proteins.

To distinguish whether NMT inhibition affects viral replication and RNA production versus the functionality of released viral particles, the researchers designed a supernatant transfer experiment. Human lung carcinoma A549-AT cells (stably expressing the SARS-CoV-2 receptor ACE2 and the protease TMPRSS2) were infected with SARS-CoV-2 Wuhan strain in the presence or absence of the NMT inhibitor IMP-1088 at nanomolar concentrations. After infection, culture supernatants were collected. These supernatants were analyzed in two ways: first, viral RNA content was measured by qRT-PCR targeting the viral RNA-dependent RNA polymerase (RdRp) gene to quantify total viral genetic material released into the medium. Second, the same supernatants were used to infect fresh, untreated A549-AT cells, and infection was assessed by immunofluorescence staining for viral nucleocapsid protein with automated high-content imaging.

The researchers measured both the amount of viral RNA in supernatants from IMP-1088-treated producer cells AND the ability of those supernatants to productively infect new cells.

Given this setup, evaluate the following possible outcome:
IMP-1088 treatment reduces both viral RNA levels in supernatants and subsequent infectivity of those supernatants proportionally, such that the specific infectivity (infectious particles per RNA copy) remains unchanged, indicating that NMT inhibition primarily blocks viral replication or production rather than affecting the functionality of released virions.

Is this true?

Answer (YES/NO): NO